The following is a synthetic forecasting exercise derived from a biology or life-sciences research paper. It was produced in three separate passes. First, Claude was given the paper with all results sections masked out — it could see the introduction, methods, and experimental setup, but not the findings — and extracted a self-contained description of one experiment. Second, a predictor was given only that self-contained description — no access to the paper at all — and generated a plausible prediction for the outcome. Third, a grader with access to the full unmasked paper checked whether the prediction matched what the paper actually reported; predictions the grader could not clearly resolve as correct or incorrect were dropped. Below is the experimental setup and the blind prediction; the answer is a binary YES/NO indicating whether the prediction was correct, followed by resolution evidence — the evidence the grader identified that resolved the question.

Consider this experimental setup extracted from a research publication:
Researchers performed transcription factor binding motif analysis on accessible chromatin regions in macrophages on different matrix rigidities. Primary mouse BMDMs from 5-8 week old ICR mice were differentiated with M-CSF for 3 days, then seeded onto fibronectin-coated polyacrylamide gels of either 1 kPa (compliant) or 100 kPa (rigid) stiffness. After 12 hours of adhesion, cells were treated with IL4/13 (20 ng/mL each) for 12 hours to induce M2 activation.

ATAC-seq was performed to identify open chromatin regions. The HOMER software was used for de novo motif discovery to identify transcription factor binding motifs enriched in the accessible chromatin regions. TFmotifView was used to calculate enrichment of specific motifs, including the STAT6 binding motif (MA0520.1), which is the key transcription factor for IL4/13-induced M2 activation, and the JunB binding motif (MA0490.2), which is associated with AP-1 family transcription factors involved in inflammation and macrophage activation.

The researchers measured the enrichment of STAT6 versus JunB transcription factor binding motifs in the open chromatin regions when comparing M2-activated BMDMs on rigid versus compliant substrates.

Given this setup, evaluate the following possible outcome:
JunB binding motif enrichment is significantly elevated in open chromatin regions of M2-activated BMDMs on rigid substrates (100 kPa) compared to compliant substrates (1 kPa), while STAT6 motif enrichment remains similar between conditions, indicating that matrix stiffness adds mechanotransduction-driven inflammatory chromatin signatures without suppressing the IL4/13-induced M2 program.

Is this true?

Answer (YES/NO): NO